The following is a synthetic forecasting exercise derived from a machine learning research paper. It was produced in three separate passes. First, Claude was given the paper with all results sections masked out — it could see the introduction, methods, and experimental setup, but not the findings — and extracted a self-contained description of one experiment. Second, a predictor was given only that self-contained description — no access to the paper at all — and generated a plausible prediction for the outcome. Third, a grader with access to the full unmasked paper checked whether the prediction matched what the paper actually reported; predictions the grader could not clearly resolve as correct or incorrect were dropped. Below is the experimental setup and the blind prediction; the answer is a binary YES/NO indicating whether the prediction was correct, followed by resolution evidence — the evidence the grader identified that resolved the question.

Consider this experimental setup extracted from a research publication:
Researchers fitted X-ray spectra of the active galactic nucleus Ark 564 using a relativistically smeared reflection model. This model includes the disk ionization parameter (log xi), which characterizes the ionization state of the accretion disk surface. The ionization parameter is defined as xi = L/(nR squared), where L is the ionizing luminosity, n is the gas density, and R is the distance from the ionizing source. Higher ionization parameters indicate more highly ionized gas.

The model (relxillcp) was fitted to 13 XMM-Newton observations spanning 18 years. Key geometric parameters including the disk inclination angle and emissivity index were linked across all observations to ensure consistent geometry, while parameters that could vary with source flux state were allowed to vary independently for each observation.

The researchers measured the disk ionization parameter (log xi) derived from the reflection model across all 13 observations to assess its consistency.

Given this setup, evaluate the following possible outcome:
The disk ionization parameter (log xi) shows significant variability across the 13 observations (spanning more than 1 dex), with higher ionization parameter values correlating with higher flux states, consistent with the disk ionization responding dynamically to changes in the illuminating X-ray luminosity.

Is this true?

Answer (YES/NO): NO